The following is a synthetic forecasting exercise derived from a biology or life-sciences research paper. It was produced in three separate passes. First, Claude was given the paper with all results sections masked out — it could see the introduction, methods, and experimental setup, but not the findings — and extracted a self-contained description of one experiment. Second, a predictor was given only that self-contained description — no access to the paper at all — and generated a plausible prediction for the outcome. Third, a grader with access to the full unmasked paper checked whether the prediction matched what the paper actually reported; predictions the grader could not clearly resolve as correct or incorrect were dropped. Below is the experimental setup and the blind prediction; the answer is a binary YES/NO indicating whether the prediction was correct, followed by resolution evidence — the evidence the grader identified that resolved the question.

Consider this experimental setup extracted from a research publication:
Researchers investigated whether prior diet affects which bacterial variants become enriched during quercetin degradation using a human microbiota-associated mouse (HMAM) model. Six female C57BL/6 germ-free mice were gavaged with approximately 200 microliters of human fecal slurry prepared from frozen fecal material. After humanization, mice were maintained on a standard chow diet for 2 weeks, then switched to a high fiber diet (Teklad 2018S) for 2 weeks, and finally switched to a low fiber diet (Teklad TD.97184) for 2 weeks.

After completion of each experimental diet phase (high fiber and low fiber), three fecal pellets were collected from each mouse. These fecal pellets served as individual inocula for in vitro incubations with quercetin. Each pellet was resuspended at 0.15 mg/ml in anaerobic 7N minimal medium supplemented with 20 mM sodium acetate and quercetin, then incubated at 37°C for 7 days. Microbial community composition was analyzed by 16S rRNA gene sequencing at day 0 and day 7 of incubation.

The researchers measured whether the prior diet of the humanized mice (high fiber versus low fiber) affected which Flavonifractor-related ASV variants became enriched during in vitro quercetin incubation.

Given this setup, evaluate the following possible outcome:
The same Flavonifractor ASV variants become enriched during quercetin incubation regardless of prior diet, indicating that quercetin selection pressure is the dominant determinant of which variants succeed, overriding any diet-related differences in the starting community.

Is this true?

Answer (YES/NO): YES